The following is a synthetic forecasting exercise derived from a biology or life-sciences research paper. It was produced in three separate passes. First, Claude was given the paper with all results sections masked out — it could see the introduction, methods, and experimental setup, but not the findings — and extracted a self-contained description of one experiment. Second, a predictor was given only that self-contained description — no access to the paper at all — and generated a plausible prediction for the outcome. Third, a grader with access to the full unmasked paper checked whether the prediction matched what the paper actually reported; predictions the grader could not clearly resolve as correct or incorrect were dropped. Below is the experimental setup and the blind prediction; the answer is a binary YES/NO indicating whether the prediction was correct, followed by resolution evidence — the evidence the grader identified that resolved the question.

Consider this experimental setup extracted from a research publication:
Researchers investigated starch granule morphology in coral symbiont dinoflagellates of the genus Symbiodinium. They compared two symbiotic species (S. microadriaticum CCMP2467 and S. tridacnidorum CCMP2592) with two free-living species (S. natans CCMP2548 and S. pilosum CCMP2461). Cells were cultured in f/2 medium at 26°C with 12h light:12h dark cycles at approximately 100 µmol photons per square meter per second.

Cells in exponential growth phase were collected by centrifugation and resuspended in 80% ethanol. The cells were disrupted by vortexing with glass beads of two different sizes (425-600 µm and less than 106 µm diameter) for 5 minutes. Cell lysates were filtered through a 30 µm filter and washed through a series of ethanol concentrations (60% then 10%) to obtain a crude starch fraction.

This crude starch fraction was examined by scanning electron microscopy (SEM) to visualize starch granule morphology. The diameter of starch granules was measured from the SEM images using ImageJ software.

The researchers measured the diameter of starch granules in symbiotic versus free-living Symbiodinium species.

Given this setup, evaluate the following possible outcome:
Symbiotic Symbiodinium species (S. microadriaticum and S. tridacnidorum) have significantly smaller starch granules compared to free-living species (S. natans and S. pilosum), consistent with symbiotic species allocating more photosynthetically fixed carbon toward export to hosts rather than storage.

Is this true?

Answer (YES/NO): NO